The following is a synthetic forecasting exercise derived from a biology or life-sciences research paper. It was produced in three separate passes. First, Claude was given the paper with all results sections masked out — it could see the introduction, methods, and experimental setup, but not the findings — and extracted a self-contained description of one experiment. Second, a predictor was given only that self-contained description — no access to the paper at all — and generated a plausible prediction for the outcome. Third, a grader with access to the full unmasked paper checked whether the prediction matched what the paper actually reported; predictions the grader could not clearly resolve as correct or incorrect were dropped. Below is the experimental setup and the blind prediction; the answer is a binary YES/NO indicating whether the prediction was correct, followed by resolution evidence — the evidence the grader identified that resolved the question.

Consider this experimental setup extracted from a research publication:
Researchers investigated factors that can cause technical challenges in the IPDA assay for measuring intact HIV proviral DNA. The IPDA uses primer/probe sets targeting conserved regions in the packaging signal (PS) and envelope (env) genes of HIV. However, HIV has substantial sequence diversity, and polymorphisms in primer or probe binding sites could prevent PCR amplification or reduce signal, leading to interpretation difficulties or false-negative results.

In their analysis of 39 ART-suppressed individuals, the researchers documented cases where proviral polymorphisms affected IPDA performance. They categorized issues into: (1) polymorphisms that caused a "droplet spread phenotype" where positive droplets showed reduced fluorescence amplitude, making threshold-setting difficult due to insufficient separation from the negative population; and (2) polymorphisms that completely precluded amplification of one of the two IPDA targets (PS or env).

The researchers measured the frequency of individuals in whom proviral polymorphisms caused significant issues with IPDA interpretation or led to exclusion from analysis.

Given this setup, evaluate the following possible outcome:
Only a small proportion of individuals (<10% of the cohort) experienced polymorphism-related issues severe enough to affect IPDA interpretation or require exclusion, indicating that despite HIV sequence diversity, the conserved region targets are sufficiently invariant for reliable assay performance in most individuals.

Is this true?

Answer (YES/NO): NO